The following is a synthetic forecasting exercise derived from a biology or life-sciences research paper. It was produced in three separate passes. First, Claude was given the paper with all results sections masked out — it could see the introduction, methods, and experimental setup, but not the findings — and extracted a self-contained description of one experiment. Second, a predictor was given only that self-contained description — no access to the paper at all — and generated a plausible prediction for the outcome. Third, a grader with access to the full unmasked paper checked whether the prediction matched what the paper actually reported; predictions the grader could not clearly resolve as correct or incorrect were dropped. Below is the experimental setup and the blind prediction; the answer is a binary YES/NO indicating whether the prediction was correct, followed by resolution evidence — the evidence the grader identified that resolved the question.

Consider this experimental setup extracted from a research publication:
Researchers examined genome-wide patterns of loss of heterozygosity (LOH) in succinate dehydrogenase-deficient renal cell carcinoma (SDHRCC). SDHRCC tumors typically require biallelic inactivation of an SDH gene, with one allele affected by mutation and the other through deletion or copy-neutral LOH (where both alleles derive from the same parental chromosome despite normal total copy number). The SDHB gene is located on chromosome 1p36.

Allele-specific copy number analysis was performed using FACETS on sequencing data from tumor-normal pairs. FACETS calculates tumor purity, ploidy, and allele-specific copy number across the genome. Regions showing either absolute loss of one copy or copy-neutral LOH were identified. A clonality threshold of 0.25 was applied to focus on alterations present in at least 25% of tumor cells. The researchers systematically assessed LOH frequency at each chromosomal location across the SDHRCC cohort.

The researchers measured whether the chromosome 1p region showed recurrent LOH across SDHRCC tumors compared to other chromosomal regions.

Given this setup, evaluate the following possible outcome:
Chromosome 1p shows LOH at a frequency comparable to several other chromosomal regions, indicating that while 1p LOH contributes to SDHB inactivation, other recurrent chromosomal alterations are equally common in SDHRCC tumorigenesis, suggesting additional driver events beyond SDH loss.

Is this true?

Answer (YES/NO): NO